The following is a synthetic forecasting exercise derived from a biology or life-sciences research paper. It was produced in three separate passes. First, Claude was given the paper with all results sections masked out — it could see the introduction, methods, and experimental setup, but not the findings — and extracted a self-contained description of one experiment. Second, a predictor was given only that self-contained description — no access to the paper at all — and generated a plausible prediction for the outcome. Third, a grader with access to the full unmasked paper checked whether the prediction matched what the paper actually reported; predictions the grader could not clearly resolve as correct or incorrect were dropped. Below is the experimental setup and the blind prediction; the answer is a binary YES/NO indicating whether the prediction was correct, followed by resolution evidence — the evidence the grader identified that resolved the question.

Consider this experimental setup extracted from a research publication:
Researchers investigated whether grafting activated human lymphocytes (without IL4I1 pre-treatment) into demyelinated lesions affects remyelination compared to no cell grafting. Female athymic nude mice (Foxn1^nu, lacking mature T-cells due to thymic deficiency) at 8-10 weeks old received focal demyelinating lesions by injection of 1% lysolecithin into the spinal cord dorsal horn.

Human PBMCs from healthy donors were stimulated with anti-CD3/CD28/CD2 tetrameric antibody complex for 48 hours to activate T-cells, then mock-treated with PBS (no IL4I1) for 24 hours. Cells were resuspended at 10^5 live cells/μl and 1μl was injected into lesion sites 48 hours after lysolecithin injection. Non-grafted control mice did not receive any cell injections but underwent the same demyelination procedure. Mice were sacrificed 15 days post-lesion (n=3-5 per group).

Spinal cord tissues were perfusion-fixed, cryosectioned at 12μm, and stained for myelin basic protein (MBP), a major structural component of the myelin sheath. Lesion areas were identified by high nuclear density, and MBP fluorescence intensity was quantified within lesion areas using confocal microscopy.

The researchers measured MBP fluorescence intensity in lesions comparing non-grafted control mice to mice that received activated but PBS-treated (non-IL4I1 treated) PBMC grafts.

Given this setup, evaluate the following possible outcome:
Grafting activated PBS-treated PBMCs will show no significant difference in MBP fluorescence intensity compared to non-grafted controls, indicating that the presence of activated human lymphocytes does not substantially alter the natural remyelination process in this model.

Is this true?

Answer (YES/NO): YES